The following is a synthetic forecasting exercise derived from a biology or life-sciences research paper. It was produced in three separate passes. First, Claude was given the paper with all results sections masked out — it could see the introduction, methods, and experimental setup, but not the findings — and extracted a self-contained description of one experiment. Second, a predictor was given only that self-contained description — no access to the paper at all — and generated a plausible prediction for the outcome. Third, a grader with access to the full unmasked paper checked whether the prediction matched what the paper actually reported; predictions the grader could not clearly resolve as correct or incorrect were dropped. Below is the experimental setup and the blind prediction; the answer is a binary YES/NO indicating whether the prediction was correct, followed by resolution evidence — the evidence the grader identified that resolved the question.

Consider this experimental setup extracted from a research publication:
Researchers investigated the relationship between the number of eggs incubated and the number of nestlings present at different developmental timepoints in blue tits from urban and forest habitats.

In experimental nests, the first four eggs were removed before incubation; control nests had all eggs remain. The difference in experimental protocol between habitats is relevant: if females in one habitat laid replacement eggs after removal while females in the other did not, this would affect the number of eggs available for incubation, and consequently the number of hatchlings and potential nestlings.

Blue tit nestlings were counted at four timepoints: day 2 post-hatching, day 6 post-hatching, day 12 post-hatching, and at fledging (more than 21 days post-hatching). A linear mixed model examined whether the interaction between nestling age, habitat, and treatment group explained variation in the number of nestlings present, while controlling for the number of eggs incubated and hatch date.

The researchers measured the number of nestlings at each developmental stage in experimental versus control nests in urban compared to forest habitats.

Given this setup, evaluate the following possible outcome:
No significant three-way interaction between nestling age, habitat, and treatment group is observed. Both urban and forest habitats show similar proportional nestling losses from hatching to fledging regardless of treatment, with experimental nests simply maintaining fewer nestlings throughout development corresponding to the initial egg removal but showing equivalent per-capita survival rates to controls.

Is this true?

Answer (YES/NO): NO